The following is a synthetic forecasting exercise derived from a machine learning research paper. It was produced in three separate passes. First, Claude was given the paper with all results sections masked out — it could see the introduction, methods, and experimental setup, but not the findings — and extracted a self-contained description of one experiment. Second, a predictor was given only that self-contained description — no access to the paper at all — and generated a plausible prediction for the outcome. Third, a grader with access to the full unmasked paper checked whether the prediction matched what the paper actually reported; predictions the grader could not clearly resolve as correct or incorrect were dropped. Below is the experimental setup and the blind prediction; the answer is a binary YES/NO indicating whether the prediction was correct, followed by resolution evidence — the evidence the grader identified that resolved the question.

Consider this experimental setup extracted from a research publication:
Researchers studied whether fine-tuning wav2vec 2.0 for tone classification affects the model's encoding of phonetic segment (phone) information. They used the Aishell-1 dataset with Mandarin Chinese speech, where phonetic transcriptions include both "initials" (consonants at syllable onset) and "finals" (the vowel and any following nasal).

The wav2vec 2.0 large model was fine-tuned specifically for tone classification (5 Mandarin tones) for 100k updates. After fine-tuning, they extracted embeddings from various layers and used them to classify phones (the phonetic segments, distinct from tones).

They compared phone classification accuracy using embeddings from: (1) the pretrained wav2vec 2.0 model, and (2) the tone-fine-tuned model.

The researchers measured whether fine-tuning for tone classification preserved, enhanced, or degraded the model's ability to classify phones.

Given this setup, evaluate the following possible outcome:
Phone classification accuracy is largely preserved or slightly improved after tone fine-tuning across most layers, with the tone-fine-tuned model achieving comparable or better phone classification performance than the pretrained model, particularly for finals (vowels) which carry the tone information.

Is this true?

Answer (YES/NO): NO